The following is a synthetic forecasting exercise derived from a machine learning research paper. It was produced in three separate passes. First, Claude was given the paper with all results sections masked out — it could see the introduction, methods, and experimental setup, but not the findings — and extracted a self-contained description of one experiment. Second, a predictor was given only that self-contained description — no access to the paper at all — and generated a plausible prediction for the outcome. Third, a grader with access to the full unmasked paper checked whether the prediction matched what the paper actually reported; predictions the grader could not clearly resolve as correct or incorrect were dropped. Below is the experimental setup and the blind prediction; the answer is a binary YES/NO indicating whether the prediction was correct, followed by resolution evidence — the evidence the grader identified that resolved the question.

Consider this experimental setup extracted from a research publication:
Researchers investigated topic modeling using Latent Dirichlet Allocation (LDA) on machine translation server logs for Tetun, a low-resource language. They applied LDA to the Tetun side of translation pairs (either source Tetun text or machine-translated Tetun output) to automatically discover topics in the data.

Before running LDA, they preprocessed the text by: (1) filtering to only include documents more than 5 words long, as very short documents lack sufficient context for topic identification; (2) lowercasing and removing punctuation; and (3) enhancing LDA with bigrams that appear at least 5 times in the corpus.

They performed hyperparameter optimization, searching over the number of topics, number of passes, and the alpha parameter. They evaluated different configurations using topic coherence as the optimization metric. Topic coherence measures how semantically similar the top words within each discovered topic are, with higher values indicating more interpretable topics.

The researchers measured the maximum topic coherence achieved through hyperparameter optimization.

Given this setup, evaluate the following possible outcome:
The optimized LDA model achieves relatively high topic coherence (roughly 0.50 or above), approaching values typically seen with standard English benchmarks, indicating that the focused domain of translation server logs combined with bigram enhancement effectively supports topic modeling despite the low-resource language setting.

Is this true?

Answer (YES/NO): NO